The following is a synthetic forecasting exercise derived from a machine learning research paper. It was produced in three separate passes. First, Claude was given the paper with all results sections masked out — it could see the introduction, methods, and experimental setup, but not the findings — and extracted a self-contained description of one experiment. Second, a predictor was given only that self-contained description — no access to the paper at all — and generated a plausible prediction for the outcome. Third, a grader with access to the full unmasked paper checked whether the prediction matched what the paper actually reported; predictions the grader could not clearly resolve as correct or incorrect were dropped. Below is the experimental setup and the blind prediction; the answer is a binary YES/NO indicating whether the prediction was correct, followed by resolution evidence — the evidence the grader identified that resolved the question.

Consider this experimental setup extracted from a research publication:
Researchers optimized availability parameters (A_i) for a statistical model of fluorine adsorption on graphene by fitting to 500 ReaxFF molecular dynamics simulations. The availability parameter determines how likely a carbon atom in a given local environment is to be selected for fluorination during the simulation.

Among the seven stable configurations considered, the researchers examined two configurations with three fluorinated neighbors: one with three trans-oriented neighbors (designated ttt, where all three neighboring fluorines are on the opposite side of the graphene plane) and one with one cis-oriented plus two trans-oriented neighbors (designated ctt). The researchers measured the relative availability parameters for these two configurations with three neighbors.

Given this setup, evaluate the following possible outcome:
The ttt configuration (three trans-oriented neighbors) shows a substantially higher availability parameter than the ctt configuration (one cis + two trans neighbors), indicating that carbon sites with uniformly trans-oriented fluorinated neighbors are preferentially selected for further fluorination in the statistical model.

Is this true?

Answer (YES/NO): NO